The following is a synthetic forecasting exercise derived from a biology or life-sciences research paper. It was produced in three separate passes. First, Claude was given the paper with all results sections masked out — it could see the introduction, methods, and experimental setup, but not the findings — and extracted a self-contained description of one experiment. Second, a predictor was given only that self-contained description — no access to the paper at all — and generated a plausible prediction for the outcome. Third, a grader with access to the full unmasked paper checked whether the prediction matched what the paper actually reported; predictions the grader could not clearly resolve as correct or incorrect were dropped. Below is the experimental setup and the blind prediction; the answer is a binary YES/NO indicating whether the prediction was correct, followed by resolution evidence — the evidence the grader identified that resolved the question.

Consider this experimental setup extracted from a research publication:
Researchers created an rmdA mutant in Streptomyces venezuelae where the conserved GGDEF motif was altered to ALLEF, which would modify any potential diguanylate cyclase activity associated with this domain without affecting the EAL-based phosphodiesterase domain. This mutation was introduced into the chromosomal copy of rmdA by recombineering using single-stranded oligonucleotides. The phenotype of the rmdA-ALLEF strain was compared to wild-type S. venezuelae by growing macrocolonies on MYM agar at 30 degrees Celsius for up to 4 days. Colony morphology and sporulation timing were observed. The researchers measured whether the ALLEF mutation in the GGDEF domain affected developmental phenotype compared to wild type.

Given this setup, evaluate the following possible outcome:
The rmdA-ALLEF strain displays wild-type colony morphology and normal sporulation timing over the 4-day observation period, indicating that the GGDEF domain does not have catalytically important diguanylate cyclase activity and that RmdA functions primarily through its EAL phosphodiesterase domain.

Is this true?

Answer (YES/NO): YES